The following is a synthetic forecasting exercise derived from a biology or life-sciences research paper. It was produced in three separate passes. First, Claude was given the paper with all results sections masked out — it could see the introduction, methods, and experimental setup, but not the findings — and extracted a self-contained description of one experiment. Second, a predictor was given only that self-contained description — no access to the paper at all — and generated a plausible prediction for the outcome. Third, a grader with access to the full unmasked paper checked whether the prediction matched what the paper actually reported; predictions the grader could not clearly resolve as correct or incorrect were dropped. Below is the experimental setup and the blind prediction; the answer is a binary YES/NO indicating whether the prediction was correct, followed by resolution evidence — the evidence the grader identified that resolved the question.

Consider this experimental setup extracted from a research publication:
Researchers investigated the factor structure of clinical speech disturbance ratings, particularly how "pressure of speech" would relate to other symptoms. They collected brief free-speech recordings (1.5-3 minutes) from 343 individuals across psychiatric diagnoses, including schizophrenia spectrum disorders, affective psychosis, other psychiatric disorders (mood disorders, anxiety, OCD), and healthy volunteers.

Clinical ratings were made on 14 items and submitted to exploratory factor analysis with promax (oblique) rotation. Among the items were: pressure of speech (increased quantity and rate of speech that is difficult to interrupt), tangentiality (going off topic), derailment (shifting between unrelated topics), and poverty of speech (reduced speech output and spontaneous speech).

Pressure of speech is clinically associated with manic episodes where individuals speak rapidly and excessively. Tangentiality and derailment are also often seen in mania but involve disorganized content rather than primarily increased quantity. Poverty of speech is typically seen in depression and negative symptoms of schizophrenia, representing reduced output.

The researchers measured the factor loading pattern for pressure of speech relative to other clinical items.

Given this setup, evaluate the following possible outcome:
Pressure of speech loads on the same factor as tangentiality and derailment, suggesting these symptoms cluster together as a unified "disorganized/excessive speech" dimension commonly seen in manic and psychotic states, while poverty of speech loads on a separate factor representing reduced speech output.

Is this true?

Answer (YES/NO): YES